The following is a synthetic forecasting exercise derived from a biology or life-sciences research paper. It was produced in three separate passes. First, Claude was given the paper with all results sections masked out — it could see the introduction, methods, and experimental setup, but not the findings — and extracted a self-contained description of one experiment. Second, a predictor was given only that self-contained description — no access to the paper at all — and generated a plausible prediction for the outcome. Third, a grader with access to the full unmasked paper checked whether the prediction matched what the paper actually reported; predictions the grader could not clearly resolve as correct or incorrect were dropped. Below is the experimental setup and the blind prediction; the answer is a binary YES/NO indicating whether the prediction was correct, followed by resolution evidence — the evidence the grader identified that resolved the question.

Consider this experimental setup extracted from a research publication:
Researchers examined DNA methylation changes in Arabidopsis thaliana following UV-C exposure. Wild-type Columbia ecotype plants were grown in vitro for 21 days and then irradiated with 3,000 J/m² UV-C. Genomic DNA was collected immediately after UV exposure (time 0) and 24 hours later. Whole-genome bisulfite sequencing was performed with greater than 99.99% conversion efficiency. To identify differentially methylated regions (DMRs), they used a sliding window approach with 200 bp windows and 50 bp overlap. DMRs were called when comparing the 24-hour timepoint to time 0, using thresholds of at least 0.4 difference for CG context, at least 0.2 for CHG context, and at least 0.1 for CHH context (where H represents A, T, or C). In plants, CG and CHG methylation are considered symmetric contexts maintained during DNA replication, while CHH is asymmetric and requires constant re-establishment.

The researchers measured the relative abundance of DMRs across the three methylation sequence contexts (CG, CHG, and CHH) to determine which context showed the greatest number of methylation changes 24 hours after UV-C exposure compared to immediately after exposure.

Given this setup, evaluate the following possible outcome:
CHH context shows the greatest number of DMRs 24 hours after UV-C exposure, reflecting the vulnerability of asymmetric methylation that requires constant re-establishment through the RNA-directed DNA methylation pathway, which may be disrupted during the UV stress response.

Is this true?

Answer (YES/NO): YES